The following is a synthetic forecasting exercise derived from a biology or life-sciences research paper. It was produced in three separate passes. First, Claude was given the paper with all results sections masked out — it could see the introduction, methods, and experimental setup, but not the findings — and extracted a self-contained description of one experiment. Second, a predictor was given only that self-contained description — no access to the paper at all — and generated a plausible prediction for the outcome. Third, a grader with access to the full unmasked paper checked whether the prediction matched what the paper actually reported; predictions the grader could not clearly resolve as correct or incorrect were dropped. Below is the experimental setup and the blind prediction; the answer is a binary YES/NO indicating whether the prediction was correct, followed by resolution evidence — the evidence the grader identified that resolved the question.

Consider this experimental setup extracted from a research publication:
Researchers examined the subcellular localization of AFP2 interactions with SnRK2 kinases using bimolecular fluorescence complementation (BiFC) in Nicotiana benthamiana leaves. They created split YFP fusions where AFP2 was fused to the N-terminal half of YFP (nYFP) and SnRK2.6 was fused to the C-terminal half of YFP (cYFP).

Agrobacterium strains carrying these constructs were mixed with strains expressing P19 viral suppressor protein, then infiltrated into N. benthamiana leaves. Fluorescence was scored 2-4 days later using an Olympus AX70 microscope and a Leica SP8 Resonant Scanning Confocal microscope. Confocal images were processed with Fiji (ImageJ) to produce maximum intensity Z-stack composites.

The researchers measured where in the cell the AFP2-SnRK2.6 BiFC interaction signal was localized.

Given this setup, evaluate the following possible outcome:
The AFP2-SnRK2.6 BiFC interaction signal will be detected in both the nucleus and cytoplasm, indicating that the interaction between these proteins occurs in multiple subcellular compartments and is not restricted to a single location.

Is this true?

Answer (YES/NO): NO